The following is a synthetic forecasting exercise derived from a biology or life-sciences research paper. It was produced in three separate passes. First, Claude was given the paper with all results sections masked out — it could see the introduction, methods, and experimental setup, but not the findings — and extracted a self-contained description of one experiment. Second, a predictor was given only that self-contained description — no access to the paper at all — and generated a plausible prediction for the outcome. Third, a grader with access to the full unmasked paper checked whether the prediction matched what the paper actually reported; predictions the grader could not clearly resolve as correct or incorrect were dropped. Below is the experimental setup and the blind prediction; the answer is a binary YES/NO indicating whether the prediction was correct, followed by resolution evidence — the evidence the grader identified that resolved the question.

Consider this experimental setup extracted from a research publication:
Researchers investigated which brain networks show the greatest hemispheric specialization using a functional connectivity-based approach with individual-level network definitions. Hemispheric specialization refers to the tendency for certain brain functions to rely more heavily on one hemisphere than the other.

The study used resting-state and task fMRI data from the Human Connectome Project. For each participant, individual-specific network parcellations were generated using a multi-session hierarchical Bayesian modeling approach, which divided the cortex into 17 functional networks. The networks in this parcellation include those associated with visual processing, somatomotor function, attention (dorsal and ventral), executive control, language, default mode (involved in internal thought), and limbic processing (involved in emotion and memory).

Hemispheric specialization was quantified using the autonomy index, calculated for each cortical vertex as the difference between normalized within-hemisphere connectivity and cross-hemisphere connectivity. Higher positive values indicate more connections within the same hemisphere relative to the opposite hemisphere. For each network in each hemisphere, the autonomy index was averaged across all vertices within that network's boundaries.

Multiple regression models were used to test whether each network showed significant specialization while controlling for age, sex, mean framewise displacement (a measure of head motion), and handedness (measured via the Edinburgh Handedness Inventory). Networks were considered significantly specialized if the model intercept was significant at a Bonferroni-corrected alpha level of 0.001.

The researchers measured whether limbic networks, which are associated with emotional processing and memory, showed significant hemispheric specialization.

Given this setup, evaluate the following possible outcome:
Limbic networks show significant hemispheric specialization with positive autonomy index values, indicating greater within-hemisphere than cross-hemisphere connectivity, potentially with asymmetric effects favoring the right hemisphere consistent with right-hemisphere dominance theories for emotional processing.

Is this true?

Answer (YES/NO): YES